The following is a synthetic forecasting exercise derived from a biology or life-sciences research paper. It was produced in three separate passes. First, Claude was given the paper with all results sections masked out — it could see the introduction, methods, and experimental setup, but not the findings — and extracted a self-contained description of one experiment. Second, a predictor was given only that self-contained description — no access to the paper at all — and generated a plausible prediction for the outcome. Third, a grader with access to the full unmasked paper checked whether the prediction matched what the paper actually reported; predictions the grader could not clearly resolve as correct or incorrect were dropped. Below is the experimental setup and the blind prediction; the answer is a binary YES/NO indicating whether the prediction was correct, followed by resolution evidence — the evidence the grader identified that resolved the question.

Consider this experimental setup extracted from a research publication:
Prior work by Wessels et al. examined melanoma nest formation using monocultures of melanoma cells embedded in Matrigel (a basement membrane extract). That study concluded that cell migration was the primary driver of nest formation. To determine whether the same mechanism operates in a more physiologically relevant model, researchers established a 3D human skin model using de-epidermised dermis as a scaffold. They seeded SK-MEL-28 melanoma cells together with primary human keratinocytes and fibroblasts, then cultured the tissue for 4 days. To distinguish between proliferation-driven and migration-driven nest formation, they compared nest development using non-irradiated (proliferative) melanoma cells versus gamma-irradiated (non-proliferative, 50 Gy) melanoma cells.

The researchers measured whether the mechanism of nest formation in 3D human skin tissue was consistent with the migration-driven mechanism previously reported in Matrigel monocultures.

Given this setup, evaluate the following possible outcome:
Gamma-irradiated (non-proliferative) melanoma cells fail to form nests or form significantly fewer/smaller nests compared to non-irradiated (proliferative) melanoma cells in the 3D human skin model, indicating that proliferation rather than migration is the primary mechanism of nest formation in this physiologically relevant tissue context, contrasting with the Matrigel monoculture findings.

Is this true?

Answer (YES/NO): YES